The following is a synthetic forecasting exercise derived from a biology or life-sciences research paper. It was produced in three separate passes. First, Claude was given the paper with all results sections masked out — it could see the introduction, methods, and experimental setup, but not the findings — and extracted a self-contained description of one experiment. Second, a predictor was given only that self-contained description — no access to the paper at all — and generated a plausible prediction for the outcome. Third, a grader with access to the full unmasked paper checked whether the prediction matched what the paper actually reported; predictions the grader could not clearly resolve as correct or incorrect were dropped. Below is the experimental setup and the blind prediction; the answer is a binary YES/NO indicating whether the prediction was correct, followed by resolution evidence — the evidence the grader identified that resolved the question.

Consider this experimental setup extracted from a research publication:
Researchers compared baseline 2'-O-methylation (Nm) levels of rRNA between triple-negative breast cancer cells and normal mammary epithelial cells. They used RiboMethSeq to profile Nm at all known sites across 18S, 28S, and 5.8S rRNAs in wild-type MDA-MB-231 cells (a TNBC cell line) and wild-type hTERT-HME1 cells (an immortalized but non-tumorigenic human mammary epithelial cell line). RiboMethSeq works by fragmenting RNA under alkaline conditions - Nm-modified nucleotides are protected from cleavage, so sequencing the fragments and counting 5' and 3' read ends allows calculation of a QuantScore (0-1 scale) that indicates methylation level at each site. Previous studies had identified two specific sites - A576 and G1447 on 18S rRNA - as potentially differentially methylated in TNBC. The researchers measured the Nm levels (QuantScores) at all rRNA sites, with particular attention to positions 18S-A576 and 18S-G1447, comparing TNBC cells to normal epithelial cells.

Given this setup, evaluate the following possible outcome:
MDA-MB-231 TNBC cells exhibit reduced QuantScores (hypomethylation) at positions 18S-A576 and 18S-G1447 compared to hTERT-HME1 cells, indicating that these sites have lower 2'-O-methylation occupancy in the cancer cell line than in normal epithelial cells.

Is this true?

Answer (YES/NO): NO